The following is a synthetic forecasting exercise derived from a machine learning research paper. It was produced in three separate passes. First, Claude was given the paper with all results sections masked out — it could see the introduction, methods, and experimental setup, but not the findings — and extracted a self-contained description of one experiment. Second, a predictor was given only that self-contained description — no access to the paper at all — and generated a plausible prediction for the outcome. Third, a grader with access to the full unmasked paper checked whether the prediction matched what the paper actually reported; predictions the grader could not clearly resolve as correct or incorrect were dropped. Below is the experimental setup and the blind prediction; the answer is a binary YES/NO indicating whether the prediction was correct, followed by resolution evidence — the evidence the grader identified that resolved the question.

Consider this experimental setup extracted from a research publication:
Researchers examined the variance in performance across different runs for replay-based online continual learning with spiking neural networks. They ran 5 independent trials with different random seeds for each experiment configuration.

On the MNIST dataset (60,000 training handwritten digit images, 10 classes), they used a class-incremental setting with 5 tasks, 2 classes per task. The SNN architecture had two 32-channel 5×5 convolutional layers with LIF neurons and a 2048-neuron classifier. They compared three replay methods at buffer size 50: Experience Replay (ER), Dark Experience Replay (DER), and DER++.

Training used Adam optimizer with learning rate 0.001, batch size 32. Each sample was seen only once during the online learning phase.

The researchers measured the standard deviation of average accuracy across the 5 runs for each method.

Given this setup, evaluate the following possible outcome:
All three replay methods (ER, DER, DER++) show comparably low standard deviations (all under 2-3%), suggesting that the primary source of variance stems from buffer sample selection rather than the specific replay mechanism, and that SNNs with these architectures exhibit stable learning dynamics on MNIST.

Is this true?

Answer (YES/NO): NO